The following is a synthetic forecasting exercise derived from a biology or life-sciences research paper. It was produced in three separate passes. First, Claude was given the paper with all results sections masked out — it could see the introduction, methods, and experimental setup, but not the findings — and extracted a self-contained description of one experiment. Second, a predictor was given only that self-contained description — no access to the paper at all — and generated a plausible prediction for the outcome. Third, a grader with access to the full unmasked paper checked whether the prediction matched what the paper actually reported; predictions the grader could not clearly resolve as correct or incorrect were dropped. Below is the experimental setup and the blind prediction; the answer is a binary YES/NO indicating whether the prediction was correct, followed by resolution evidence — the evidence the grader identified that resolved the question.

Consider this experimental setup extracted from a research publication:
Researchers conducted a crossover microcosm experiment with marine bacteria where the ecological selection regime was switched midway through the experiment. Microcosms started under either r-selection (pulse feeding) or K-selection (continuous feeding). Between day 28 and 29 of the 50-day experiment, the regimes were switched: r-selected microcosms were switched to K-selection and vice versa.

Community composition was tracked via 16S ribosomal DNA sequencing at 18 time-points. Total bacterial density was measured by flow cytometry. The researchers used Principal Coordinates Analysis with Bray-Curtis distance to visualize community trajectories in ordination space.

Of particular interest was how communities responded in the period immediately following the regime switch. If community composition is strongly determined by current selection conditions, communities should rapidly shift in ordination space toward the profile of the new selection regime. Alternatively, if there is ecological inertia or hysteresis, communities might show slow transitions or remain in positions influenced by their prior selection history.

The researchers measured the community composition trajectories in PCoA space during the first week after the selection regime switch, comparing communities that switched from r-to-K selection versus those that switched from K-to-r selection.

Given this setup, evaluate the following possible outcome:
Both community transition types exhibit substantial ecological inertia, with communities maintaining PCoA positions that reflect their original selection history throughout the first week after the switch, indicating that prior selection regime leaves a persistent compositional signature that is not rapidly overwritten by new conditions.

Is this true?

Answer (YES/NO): NO